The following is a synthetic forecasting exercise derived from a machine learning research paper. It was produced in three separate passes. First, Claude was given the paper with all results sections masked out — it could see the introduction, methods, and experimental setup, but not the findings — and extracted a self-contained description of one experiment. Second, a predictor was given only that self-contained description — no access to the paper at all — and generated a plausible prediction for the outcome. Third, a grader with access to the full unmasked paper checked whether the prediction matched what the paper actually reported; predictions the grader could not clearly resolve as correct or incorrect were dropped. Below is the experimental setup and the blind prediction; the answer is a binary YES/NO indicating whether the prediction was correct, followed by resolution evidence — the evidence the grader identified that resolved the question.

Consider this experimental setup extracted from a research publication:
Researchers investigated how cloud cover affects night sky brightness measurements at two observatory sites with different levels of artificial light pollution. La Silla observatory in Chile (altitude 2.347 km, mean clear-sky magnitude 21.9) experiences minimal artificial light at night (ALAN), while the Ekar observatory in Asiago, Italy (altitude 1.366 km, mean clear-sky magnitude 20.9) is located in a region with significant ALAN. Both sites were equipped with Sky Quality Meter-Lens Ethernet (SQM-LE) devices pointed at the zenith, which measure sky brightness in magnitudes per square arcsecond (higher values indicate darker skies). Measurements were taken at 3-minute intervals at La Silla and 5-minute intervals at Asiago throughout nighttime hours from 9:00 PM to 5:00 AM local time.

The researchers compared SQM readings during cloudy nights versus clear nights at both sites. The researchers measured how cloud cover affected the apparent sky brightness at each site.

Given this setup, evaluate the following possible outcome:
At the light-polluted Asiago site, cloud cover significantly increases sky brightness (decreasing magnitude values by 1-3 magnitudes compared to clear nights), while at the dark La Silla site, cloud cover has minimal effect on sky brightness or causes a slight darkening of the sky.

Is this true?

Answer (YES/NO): NO